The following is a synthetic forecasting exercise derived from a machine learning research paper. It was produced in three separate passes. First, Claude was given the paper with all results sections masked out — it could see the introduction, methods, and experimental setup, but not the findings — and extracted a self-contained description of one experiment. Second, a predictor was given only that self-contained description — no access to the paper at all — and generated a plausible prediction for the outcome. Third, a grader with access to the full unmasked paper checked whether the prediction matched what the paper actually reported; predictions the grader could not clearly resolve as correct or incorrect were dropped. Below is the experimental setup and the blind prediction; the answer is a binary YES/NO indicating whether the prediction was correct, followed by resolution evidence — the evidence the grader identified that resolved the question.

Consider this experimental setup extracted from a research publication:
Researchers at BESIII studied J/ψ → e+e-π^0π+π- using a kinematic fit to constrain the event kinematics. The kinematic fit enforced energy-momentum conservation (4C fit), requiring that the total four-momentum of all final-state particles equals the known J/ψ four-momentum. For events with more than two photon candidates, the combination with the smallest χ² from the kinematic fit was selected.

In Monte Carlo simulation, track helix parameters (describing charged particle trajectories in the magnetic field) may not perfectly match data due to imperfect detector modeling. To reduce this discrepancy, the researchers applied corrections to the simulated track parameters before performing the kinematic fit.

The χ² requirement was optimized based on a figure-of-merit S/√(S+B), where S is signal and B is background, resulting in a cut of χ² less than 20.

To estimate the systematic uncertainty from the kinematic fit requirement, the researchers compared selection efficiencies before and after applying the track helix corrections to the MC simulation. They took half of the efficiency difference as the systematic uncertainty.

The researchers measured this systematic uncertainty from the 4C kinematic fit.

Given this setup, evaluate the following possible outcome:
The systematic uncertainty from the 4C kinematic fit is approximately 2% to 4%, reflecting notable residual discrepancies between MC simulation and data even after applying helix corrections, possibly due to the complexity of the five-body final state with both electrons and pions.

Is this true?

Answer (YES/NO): NO